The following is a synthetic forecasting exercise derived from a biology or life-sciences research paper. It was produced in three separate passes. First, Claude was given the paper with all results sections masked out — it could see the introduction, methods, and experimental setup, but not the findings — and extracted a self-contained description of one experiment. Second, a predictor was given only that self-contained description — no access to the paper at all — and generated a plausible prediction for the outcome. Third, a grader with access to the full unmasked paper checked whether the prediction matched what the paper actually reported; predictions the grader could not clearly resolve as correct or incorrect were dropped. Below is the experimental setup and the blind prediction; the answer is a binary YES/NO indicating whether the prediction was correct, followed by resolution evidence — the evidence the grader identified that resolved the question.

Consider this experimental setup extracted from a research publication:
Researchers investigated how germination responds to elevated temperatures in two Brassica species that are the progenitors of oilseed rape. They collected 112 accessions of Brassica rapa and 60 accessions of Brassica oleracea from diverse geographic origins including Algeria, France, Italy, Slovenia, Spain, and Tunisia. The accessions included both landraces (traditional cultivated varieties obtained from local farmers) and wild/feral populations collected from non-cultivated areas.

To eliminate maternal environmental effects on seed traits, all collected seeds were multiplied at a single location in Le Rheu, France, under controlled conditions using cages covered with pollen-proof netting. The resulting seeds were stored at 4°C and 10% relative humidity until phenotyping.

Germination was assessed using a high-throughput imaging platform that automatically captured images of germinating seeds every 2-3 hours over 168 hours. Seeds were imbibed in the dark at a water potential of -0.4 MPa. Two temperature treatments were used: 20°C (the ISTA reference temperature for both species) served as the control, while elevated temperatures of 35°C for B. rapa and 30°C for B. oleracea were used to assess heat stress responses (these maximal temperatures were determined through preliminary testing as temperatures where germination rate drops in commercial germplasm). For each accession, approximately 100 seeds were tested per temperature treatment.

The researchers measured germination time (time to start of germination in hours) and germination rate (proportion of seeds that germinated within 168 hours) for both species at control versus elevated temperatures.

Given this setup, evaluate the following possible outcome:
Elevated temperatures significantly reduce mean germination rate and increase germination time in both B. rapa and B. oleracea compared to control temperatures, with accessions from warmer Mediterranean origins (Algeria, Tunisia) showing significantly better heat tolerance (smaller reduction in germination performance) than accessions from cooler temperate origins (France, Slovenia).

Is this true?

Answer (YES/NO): NO